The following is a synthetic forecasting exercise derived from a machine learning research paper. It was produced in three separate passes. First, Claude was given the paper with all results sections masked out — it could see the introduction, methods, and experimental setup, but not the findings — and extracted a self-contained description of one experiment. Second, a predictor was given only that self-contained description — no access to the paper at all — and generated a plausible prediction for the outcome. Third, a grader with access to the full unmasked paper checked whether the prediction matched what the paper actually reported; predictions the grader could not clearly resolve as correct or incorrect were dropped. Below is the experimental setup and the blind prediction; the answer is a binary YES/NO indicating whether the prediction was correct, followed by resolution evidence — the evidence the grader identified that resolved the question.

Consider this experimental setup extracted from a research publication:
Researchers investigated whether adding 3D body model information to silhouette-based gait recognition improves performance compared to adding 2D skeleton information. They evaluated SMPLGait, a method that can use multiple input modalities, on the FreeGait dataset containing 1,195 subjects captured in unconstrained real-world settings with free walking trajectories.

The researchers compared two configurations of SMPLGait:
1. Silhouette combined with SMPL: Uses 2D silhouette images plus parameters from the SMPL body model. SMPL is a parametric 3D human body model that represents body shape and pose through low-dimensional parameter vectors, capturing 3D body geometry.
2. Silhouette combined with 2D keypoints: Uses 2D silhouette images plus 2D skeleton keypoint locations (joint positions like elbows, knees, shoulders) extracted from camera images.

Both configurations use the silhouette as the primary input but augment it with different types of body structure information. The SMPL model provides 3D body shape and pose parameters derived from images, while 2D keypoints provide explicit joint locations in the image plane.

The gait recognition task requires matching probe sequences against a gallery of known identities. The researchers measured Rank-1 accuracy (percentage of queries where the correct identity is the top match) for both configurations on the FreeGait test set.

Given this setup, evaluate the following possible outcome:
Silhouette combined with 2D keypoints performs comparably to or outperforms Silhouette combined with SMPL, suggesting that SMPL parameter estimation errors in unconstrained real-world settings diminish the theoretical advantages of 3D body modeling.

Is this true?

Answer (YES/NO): YES